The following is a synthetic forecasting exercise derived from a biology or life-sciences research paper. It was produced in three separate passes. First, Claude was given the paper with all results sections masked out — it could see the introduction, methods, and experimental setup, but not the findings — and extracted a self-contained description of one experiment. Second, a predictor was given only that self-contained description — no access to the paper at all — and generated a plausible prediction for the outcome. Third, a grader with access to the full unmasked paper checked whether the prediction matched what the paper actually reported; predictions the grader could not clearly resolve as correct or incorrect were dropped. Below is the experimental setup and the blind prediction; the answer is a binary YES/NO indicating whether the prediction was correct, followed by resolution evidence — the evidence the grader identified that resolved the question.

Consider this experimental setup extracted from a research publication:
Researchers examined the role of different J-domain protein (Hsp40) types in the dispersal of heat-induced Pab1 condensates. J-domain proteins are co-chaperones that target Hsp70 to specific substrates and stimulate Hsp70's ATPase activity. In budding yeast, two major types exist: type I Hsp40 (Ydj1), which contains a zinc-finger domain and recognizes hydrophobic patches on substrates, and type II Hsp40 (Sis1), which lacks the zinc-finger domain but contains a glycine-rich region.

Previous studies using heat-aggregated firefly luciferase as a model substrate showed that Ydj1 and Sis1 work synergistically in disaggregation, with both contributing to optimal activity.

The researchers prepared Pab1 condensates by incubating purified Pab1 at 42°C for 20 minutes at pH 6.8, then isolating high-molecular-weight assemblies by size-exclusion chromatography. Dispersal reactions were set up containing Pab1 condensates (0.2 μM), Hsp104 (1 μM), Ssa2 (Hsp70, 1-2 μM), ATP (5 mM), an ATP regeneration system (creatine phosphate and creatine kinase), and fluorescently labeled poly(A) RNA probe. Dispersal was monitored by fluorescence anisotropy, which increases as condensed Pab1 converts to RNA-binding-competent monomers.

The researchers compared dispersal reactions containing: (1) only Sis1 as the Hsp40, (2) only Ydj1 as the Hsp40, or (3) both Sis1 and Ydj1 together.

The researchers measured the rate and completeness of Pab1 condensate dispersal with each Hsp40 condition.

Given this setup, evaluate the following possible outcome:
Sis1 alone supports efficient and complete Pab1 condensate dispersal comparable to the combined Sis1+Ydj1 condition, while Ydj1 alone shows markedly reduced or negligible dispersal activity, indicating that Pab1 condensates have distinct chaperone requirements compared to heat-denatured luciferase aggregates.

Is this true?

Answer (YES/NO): YES